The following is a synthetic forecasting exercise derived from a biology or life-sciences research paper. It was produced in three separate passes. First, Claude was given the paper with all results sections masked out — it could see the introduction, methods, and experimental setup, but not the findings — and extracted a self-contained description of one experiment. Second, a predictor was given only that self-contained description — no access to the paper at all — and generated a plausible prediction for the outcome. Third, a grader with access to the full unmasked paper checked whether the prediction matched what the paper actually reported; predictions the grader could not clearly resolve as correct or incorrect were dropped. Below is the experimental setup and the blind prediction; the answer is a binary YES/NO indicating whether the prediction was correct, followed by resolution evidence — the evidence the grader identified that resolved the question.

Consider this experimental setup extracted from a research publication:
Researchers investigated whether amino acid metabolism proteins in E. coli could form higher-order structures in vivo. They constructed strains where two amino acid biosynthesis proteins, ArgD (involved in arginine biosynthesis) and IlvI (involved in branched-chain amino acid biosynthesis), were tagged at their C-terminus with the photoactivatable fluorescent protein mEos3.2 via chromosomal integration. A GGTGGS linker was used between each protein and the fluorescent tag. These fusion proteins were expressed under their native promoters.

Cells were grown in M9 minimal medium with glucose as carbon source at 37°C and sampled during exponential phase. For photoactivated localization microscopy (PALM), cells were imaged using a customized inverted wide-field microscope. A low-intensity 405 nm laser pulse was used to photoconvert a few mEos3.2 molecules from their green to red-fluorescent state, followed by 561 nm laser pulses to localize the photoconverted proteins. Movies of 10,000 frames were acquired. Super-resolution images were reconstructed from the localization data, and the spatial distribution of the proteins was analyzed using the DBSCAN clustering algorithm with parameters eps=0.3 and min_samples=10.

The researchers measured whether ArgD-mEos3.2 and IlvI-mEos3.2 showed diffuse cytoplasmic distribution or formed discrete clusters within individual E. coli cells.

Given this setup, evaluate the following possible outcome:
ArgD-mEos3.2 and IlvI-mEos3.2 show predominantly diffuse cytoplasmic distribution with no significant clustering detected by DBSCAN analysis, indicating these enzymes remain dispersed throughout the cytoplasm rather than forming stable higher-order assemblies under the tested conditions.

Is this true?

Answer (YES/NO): NO